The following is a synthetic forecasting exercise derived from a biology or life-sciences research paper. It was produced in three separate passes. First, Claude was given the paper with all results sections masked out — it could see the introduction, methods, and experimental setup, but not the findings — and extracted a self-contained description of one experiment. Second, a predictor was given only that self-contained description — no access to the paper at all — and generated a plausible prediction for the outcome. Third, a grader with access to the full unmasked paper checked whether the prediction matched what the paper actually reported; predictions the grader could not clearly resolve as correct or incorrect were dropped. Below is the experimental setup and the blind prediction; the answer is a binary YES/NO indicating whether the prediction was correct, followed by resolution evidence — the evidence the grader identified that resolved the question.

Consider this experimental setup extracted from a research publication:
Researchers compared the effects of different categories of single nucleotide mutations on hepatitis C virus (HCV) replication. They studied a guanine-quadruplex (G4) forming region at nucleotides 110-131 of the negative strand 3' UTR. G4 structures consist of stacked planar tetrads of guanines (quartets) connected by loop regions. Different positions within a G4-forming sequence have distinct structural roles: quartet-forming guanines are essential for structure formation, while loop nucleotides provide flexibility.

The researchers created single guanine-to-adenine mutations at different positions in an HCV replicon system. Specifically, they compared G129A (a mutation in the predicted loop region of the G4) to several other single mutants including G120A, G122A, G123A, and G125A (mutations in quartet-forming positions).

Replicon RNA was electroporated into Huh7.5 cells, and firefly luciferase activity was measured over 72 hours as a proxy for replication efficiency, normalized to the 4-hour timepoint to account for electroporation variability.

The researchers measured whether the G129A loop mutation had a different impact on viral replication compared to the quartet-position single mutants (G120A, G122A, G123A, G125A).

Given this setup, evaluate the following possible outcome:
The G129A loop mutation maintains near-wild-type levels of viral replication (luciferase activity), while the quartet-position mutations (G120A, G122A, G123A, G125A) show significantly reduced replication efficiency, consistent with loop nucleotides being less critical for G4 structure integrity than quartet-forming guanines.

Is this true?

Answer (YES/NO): NO